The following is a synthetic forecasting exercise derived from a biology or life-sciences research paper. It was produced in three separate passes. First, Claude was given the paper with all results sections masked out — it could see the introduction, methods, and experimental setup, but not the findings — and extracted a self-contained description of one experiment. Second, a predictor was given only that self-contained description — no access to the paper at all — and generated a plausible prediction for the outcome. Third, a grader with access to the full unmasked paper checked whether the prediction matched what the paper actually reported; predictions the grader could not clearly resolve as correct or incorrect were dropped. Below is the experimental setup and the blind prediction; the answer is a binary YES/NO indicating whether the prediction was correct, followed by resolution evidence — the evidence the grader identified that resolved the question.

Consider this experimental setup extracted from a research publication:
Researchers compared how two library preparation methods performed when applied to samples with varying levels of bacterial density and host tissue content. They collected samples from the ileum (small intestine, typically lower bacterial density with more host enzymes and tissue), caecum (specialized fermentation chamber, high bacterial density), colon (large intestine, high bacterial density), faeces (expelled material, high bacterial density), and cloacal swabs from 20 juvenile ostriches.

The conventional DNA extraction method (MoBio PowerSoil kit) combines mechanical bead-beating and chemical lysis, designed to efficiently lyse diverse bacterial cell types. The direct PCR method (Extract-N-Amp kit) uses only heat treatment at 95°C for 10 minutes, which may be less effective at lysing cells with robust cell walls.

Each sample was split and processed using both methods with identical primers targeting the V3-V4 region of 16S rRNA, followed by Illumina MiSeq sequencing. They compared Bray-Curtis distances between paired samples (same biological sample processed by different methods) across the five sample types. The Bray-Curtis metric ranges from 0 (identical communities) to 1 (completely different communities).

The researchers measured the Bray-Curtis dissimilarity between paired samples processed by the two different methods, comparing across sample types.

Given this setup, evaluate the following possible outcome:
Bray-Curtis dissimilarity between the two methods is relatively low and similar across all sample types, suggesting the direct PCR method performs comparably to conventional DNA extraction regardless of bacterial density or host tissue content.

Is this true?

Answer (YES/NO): NO